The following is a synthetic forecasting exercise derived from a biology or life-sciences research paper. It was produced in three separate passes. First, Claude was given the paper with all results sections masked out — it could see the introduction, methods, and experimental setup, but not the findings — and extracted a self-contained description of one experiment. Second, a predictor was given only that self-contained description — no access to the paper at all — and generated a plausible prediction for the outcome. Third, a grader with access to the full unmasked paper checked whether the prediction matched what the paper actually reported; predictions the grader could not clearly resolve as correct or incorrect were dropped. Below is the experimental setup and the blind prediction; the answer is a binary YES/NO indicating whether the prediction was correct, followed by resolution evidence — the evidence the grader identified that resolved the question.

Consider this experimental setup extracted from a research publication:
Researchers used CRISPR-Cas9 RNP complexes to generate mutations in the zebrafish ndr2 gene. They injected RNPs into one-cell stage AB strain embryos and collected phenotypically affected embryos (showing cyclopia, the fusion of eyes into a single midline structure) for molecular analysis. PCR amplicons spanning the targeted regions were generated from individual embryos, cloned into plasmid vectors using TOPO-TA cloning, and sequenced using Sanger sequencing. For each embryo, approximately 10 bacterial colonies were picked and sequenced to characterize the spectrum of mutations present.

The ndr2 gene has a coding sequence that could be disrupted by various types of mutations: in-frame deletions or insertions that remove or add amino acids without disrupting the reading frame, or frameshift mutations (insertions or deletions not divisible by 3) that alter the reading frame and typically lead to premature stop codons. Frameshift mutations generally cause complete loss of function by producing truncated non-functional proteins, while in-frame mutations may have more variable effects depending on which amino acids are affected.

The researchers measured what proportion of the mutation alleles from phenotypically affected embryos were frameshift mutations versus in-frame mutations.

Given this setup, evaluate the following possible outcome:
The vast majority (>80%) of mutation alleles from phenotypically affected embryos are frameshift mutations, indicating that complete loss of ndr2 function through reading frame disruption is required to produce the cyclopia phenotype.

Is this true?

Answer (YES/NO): NO